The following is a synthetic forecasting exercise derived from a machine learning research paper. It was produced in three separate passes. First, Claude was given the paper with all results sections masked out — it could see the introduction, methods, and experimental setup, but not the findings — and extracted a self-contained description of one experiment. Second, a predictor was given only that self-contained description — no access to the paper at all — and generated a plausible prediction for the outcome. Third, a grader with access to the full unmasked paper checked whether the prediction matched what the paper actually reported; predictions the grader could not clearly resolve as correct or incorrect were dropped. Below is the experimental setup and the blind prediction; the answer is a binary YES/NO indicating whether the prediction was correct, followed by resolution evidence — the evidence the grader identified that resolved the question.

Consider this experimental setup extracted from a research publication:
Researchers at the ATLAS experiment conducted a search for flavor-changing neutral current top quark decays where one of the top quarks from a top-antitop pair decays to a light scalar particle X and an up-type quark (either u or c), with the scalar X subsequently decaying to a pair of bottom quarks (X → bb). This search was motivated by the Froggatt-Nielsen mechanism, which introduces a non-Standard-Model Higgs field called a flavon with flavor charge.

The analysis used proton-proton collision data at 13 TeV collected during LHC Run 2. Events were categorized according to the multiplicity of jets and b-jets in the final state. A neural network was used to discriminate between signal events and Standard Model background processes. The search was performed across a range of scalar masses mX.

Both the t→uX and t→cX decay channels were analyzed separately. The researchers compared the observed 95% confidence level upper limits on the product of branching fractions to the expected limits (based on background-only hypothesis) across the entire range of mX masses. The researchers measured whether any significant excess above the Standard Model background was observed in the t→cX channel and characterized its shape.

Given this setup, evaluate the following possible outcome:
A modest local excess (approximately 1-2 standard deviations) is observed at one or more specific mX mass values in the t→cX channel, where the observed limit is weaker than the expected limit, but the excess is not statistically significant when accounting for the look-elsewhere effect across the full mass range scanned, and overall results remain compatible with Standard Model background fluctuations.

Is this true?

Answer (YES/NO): NO